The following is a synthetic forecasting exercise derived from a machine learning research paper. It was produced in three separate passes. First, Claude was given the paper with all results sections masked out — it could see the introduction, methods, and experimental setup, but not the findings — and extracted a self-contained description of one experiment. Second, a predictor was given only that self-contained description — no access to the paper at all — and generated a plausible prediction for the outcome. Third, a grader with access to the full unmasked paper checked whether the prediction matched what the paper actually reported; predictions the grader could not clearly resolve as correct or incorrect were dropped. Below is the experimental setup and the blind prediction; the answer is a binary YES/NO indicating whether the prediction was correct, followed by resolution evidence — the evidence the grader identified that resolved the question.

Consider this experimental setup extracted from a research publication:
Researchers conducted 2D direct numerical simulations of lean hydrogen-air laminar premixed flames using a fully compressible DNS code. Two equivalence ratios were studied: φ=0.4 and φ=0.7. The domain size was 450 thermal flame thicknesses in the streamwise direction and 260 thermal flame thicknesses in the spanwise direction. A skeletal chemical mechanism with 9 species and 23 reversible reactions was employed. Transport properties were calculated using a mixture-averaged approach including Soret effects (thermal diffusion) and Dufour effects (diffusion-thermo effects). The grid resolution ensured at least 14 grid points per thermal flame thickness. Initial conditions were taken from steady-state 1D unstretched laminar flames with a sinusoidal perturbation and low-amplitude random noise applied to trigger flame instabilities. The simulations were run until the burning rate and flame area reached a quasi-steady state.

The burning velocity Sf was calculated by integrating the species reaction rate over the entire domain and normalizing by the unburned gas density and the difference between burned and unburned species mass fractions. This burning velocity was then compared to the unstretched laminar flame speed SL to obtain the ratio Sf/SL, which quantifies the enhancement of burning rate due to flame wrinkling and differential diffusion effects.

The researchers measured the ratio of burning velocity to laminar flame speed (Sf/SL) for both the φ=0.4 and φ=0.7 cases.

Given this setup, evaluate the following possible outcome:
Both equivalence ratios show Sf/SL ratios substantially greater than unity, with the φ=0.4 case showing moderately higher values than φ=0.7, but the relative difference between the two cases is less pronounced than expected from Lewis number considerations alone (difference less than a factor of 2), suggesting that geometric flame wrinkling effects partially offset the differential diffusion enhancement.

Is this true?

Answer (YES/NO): NO